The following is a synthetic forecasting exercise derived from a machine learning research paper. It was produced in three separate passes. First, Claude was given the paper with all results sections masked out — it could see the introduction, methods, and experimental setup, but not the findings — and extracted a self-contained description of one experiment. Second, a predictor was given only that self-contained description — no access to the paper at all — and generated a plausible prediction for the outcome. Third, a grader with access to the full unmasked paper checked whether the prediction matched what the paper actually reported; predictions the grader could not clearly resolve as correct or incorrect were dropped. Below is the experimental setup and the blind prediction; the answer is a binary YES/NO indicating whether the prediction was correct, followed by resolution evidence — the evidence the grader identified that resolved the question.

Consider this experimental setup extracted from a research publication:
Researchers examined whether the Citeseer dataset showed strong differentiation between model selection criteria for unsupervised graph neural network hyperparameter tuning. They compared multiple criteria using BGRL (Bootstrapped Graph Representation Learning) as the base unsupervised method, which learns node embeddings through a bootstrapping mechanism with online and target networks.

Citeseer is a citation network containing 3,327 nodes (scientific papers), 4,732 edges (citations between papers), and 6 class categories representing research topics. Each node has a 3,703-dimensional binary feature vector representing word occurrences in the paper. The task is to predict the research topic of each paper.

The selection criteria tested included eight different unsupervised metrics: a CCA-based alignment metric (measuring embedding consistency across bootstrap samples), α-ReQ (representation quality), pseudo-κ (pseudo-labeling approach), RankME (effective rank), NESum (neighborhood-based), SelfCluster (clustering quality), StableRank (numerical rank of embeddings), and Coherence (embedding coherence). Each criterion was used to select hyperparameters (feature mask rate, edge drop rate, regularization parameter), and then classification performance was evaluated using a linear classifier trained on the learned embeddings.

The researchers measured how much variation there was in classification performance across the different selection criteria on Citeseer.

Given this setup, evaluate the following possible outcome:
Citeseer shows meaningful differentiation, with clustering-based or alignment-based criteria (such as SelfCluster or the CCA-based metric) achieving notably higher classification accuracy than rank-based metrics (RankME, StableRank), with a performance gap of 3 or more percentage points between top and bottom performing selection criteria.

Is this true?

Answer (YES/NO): NO